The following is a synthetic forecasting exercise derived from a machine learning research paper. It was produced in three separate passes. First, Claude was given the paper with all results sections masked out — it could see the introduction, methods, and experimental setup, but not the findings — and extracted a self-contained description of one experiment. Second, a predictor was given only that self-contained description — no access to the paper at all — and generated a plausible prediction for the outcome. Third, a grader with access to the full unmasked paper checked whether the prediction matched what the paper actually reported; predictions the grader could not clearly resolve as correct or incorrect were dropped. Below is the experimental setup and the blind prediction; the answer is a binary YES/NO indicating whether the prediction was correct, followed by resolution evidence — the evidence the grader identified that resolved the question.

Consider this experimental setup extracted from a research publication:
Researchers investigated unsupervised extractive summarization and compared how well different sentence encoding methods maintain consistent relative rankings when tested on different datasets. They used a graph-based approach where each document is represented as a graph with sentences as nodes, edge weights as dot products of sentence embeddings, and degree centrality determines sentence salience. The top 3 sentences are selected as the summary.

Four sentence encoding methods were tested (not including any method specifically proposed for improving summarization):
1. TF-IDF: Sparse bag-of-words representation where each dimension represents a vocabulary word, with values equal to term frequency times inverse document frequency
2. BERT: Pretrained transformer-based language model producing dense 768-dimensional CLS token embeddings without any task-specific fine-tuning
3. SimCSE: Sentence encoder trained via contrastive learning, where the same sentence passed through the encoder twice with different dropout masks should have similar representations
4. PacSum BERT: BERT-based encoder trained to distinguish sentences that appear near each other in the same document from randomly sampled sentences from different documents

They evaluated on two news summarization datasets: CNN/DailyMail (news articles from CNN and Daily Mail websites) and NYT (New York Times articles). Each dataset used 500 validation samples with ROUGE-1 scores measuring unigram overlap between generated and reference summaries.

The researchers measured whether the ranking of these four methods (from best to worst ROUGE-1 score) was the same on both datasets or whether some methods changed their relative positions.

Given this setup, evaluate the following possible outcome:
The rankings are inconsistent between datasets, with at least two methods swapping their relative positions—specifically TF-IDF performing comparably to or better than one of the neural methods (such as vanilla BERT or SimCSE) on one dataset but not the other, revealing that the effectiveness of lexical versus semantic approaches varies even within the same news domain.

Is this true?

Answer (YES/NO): NO